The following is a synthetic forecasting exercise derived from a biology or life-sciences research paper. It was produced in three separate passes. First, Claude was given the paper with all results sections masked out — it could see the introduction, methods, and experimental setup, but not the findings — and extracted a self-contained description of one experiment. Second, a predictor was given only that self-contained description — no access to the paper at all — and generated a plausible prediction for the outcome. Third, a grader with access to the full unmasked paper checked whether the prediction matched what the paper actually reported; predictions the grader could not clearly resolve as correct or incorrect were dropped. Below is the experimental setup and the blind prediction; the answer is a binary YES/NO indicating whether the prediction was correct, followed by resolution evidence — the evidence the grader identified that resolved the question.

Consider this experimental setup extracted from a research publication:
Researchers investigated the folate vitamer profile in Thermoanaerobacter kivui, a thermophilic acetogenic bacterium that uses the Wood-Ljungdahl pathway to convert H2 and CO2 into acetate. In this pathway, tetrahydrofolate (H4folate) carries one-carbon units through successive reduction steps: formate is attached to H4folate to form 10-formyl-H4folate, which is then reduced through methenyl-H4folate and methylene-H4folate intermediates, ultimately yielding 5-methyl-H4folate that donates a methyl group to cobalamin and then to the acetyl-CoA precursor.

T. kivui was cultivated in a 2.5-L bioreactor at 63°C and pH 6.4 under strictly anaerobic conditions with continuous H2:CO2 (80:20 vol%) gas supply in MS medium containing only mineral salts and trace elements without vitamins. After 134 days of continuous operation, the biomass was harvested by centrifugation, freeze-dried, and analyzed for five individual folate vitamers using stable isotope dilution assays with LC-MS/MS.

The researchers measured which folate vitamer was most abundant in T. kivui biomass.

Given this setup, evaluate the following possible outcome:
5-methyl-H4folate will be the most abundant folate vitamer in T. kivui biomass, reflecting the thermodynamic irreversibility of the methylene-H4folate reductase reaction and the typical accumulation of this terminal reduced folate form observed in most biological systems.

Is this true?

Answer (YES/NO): NO